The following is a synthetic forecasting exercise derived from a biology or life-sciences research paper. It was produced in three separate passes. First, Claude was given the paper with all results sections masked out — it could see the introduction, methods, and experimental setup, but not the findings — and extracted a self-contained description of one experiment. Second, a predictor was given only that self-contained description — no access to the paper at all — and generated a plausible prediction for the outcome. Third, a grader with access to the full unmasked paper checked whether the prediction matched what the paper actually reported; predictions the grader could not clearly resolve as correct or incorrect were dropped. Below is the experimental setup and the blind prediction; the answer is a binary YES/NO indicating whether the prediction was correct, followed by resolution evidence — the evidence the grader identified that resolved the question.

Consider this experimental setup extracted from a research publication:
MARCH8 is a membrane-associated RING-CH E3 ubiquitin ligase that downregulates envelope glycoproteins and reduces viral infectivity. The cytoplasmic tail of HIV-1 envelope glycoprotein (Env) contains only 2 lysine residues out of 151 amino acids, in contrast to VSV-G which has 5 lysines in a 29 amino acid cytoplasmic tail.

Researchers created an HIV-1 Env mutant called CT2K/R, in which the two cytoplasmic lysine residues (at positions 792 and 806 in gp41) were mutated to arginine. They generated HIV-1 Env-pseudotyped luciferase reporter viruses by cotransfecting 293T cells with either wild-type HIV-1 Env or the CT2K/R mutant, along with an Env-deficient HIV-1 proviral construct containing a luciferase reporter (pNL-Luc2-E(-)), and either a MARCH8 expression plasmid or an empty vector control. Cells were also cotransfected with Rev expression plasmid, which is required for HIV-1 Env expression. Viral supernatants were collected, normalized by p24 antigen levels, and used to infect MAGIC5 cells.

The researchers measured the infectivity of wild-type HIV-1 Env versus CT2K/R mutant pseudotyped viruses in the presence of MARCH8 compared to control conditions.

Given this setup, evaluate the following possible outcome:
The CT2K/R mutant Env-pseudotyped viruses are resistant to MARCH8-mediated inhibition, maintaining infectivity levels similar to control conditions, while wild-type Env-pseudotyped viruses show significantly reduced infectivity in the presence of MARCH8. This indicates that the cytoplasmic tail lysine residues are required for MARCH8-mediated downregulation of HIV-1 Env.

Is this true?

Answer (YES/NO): NO